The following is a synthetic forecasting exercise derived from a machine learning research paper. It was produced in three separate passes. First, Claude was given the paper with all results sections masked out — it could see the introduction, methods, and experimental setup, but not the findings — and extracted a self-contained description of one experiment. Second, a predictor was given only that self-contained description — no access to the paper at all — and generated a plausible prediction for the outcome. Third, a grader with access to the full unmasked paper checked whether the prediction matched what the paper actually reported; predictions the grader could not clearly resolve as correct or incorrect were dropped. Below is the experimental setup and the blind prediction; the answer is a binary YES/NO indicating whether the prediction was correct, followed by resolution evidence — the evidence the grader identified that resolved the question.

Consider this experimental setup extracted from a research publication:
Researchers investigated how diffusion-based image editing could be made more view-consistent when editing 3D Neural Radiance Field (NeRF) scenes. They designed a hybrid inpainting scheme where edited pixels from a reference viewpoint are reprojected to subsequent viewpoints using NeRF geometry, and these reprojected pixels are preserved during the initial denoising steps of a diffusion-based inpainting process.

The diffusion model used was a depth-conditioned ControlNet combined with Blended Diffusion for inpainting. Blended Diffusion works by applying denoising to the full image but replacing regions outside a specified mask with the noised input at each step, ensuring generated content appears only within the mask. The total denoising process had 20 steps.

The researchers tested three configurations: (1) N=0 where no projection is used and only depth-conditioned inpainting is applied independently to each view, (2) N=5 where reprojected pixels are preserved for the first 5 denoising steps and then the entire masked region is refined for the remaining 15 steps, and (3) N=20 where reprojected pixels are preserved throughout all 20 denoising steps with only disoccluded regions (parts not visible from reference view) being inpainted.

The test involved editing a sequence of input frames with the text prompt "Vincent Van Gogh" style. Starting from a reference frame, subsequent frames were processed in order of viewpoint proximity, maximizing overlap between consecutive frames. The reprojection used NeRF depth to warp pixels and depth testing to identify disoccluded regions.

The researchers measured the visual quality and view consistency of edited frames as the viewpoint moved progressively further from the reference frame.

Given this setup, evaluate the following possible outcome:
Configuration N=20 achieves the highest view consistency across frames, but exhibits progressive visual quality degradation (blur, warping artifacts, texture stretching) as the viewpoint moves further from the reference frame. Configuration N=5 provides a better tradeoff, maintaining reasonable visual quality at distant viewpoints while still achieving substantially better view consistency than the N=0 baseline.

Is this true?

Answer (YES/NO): NO